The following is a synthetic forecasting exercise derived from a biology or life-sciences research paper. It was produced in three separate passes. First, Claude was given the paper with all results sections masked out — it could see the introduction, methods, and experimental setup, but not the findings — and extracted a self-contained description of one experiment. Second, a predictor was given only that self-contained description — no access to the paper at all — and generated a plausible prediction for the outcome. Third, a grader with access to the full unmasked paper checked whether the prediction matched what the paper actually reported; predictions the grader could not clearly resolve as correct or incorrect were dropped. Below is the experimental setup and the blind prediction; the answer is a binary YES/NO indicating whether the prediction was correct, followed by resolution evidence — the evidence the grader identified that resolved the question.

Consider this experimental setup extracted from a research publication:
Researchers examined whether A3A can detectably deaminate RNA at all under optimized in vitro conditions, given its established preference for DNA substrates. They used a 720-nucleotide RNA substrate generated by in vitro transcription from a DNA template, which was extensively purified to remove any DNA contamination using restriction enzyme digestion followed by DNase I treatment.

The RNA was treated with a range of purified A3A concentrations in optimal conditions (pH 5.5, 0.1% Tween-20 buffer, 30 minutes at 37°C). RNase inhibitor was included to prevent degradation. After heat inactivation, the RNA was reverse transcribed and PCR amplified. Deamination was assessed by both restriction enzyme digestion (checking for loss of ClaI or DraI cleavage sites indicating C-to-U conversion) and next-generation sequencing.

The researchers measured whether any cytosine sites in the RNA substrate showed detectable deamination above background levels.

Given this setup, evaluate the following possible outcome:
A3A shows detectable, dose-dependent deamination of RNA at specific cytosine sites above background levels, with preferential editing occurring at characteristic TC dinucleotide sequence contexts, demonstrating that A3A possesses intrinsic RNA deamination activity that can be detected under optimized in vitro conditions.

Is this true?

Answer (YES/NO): YES